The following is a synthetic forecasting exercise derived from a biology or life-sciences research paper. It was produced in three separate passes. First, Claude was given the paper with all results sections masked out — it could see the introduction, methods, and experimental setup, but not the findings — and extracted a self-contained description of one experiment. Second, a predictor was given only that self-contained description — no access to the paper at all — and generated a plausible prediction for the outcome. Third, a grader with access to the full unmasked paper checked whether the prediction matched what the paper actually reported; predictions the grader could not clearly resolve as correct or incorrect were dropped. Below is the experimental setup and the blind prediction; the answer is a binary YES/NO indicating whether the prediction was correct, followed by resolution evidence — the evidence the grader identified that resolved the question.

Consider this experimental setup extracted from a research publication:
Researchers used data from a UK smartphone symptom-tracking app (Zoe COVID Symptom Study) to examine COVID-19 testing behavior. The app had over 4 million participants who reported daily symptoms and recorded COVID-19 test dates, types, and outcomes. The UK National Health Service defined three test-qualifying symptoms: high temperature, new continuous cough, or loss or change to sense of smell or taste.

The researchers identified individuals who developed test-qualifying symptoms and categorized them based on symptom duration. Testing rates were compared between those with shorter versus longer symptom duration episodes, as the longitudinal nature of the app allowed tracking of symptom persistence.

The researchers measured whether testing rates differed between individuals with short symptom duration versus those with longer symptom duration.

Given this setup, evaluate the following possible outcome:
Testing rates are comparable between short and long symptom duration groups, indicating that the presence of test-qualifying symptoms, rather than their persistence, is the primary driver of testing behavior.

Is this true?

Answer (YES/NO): NO